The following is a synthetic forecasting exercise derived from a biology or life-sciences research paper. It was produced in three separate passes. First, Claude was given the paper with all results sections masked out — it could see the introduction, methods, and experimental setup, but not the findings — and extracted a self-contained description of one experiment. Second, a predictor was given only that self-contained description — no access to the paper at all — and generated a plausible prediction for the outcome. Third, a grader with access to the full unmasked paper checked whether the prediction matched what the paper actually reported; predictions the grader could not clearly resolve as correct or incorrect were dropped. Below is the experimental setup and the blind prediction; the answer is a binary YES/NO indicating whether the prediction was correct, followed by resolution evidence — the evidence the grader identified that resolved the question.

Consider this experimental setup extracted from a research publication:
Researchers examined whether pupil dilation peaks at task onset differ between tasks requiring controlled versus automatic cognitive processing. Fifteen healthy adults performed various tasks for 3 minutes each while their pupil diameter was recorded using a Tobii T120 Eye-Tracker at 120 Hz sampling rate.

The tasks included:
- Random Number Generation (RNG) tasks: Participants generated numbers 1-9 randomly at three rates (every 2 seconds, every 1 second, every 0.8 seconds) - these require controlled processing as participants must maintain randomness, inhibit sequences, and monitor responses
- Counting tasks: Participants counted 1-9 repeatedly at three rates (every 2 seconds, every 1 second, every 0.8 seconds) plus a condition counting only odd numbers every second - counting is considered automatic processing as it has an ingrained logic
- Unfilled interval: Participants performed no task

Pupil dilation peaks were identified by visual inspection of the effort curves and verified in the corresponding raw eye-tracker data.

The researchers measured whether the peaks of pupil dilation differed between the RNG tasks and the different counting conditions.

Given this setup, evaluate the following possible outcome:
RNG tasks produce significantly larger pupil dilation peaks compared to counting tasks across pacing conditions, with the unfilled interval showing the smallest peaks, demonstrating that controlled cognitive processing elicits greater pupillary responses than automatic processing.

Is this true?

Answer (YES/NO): NO